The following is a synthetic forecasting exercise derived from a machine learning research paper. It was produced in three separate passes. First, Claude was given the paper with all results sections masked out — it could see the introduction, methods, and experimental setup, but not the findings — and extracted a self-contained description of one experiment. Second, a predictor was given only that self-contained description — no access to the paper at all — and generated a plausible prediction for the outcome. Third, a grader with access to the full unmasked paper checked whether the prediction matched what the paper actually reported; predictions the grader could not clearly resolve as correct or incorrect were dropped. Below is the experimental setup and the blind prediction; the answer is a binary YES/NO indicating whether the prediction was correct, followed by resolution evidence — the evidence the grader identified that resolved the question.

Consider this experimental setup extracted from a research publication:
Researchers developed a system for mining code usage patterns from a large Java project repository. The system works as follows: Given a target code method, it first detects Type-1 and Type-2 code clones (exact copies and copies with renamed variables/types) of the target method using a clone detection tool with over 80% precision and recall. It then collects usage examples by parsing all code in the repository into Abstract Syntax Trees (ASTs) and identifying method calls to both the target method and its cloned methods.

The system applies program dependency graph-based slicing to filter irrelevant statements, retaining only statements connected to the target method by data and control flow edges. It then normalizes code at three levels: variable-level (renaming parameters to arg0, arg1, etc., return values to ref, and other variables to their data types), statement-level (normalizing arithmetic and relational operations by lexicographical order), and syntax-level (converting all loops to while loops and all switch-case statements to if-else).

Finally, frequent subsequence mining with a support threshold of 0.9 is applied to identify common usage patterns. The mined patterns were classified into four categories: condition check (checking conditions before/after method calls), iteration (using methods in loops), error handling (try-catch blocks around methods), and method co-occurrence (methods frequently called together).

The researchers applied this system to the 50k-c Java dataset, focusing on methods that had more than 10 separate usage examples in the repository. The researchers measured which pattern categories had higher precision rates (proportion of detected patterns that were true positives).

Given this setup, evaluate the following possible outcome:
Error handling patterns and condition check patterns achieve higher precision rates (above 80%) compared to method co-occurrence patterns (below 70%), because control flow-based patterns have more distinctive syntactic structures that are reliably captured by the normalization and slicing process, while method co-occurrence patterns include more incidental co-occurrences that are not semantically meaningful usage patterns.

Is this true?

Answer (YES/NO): NO